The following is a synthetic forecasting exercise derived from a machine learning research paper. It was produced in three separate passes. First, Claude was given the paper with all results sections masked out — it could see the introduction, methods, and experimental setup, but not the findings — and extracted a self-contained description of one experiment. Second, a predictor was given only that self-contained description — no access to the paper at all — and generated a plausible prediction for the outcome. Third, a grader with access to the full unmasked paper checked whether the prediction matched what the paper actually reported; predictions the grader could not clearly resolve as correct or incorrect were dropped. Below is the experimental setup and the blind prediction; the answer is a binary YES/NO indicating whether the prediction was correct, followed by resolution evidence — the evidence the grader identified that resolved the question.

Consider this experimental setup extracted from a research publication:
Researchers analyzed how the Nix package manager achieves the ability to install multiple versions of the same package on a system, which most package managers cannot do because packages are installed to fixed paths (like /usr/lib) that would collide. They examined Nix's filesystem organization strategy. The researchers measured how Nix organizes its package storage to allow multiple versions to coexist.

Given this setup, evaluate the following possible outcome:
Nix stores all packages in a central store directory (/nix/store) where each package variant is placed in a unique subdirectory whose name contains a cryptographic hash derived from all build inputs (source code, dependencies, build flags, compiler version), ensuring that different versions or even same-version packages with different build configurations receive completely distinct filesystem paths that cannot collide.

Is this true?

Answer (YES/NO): YES